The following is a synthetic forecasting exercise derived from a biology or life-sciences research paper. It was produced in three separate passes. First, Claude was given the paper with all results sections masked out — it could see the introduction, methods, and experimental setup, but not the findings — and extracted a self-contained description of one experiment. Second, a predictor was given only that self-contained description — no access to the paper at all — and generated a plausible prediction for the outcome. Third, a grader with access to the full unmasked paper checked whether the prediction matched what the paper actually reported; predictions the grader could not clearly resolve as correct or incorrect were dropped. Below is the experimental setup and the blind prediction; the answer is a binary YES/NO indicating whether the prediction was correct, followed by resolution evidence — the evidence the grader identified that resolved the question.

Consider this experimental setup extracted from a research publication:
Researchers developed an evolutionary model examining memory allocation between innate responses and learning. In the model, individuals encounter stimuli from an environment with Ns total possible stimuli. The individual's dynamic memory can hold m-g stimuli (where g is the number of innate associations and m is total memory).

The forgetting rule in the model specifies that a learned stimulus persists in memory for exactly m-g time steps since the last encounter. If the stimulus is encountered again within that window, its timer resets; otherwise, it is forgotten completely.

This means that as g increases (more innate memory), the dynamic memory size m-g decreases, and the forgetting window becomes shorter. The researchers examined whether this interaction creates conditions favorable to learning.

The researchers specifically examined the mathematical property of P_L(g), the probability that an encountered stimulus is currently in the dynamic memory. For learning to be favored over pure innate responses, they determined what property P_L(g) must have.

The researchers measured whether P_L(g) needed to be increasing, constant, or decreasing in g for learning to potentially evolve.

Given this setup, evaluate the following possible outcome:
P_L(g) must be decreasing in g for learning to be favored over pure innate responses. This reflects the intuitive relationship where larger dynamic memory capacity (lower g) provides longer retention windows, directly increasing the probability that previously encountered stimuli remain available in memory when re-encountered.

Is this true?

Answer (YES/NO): YES